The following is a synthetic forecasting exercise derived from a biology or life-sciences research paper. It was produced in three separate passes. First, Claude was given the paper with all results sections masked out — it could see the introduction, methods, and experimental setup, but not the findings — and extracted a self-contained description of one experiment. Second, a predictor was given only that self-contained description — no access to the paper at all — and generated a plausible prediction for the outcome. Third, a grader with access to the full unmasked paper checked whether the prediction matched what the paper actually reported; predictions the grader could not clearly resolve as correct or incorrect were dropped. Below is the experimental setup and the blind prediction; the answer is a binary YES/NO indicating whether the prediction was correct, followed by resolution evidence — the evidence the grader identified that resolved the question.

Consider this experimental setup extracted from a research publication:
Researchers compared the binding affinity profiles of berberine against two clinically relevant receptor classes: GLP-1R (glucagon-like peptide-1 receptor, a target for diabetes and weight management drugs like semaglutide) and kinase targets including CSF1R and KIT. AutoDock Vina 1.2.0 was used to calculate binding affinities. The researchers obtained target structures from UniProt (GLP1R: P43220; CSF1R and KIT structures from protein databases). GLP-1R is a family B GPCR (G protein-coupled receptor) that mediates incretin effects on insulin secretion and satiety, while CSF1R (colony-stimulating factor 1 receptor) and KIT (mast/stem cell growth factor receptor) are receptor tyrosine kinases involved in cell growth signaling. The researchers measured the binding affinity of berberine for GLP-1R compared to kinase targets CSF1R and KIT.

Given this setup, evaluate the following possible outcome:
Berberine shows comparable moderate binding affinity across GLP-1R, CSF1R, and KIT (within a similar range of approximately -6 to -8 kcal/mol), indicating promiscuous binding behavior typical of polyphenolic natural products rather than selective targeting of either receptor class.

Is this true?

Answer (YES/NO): NO